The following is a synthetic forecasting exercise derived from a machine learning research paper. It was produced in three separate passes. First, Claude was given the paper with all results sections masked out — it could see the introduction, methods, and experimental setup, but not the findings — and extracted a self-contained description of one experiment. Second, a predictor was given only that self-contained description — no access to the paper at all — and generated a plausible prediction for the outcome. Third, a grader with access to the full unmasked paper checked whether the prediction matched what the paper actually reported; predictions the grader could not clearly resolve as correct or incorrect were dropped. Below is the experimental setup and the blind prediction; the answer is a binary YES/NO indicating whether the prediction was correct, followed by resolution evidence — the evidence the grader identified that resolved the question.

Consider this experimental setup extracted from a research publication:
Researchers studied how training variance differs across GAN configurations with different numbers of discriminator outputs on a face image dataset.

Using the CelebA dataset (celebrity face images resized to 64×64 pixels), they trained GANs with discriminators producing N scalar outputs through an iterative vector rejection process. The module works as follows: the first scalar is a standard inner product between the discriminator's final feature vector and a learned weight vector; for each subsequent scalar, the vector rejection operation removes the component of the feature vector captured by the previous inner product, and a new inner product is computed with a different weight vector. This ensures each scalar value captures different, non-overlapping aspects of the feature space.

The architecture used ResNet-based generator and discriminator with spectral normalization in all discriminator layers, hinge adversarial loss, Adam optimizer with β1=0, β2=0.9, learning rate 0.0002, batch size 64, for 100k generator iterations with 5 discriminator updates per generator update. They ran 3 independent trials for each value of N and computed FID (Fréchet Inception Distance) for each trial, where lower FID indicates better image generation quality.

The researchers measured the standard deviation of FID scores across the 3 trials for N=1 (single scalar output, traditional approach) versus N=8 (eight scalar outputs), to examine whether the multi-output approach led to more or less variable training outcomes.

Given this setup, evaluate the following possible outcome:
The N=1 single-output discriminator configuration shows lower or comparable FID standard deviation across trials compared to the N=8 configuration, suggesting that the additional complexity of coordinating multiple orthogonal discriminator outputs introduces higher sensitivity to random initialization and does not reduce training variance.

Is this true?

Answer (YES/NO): NO